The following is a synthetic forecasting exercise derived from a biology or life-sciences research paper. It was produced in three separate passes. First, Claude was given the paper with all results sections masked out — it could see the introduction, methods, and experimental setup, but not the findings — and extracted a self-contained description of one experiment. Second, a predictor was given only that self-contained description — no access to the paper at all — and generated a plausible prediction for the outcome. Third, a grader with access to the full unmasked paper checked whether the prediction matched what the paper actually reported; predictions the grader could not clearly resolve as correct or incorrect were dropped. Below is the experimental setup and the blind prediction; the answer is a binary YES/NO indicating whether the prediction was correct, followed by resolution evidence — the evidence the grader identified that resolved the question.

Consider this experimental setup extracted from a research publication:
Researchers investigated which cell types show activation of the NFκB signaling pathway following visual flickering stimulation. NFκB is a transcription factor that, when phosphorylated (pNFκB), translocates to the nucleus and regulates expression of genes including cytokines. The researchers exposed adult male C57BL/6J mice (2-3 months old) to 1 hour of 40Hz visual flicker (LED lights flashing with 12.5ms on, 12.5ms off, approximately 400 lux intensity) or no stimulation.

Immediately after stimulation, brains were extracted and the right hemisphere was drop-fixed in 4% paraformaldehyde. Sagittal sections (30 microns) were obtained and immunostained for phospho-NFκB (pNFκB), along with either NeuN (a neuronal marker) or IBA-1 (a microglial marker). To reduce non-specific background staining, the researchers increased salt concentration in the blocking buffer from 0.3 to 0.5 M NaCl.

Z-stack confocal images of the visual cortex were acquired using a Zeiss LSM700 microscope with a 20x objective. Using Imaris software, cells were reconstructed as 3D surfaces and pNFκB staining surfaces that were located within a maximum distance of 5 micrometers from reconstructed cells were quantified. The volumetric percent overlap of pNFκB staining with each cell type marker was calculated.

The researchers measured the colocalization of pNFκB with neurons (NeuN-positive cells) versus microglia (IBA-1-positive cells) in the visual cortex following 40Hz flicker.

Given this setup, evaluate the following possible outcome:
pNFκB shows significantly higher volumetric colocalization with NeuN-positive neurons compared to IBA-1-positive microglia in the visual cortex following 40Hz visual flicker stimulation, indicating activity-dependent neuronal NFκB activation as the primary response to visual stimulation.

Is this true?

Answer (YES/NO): YES